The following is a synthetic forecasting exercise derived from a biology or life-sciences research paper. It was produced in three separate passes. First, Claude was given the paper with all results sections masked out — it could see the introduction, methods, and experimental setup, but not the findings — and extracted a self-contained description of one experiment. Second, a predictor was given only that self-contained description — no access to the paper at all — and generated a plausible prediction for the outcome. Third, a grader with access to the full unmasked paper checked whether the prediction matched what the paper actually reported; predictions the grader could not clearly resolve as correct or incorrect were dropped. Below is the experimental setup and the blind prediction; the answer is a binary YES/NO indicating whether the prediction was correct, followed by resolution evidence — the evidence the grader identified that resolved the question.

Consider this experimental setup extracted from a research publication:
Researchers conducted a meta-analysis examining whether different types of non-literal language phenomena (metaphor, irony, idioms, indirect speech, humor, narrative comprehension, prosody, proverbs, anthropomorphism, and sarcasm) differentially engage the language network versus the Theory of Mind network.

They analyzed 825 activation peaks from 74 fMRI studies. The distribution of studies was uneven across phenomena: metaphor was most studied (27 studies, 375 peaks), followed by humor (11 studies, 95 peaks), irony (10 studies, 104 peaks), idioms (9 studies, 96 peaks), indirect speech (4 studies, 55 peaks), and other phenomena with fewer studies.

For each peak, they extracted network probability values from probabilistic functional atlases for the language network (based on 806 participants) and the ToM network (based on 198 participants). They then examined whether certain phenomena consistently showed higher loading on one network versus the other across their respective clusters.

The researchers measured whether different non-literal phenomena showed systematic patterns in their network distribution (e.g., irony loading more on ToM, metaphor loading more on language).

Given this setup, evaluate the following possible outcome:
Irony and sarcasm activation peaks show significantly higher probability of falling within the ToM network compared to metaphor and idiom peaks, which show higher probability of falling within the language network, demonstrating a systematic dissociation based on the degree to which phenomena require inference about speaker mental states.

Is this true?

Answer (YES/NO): NO